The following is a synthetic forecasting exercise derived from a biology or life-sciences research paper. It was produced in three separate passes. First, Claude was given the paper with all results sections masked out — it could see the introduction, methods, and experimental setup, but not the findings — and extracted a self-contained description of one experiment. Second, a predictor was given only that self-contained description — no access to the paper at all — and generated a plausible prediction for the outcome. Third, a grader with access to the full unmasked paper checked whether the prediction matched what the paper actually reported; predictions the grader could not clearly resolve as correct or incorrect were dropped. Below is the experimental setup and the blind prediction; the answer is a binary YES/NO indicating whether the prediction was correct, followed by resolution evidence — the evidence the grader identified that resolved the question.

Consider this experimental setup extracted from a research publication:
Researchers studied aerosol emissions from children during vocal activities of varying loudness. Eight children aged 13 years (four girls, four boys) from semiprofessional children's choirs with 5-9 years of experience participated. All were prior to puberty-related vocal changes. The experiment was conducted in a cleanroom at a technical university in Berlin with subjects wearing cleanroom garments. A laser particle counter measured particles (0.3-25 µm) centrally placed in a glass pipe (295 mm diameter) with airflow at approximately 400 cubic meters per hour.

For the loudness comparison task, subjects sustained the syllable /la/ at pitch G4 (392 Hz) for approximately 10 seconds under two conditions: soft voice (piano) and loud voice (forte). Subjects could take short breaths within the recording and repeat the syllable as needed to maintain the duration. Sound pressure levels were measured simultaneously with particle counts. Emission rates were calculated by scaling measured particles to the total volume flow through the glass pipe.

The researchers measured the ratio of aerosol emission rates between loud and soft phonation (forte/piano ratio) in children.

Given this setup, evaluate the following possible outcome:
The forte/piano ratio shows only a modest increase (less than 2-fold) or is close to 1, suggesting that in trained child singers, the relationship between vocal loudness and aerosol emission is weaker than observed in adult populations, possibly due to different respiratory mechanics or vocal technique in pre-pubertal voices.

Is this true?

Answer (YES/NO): YES